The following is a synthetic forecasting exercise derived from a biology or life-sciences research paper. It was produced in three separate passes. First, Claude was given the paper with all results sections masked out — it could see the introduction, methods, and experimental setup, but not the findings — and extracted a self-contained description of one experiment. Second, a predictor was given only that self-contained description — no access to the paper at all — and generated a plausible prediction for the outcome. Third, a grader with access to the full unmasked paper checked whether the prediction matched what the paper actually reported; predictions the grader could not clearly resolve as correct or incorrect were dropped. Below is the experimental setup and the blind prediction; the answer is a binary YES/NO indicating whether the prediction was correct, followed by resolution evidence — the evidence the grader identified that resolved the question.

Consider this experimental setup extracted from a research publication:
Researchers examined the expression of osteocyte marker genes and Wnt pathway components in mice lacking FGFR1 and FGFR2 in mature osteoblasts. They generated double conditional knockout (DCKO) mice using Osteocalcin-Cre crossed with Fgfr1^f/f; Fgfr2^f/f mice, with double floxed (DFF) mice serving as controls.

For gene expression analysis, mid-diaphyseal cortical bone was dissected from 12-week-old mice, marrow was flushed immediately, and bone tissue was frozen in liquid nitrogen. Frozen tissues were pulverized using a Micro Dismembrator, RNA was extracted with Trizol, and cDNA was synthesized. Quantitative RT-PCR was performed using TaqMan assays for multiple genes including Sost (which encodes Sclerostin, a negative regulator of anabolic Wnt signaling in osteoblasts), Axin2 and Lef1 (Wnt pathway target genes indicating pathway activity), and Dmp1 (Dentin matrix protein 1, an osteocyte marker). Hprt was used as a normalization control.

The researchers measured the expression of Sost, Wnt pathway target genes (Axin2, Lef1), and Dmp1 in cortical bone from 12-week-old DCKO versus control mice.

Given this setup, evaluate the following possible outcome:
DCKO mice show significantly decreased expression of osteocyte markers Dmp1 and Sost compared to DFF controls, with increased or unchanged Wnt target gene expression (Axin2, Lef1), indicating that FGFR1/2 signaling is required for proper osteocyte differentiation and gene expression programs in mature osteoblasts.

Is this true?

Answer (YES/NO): YES